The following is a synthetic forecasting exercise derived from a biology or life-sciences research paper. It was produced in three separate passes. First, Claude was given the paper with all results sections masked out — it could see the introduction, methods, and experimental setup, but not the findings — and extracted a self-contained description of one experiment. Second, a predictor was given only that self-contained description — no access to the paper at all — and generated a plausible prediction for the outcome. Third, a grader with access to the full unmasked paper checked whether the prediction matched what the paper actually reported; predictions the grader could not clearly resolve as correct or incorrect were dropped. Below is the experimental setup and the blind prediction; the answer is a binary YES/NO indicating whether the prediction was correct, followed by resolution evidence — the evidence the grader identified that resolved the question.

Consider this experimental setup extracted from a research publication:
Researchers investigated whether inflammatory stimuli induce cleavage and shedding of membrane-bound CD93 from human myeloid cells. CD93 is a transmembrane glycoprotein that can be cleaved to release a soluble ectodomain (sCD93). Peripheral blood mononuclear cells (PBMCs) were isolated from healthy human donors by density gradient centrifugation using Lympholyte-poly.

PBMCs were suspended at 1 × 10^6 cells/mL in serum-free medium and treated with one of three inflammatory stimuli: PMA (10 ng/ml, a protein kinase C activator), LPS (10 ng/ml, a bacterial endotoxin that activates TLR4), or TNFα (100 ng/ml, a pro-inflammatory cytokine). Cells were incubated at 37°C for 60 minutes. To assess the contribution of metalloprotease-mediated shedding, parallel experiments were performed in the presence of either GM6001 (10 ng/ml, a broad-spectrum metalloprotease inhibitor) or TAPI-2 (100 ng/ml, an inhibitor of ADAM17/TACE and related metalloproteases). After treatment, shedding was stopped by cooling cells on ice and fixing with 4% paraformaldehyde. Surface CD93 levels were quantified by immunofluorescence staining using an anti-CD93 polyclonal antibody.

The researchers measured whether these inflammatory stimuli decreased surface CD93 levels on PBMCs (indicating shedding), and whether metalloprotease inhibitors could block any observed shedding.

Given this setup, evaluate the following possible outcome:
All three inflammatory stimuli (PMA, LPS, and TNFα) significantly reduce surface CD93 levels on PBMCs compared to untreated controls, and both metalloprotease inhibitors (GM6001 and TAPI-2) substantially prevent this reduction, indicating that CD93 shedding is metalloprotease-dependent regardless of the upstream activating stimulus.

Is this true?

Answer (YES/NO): NO